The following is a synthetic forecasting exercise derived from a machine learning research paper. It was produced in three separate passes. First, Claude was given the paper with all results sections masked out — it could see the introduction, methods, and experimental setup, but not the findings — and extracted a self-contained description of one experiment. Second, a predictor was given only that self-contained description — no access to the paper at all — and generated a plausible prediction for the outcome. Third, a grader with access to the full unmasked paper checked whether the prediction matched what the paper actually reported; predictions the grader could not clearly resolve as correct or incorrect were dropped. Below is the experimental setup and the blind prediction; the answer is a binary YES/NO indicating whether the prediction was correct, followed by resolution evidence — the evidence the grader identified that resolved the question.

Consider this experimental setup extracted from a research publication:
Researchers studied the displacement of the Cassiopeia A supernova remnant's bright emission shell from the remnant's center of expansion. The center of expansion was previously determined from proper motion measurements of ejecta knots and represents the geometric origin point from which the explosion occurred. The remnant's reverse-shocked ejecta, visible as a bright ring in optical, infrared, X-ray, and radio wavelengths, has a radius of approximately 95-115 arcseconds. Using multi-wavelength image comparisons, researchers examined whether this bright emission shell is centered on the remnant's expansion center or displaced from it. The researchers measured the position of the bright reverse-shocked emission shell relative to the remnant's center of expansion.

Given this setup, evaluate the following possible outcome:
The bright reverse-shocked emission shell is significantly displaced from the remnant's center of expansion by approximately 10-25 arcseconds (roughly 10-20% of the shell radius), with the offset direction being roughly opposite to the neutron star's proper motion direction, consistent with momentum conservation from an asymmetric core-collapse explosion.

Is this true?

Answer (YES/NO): YES